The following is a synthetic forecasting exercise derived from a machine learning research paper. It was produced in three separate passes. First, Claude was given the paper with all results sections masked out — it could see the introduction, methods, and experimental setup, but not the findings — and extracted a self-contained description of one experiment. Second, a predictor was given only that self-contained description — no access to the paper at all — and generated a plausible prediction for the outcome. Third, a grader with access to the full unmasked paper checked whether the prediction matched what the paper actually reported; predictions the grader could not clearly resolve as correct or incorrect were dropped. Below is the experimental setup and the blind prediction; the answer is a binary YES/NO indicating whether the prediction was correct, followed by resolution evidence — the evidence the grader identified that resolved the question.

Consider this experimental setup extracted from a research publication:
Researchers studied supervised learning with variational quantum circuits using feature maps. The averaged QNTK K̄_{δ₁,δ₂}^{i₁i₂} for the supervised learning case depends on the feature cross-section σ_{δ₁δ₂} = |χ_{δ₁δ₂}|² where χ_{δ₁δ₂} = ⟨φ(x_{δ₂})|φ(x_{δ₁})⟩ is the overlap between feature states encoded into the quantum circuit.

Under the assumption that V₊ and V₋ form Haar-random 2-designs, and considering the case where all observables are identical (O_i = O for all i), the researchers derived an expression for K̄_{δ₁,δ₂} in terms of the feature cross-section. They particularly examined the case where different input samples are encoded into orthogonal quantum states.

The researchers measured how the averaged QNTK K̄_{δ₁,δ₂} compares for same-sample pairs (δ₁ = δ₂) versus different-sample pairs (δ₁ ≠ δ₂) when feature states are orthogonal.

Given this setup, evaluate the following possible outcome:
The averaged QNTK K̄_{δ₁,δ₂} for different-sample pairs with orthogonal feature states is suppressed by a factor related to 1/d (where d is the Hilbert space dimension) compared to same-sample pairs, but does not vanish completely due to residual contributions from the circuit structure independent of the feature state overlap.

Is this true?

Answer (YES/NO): YES